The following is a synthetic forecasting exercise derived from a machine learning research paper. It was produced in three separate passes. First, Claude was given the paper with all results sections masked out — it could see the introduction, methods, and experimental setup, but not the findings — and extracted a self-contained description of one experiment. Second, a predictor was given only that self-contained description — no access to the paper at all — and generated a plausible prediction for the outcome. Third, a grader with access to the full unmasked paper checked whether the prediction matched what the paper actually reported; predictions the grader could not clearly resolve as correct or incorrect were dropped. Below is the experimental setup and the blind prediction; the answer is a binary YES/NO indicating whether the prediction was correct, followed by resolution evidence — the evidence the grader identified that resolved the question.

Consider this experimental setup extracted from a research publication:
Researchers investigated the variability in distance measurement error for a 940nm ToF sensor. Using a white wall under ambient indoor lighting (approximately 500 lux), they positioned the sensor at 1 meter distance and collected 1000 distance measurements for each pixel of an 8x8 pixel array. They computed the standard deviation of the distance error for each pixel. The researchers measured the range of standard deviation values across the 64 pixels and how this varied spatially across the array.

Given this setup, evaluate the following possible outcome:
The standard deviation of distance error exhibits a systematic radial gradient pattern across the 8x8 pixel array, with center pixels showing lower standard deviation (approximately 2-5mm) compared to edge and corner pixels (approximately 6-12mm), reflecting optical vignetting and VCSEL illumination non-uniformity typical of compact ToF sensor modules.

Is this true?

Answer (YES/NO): NO